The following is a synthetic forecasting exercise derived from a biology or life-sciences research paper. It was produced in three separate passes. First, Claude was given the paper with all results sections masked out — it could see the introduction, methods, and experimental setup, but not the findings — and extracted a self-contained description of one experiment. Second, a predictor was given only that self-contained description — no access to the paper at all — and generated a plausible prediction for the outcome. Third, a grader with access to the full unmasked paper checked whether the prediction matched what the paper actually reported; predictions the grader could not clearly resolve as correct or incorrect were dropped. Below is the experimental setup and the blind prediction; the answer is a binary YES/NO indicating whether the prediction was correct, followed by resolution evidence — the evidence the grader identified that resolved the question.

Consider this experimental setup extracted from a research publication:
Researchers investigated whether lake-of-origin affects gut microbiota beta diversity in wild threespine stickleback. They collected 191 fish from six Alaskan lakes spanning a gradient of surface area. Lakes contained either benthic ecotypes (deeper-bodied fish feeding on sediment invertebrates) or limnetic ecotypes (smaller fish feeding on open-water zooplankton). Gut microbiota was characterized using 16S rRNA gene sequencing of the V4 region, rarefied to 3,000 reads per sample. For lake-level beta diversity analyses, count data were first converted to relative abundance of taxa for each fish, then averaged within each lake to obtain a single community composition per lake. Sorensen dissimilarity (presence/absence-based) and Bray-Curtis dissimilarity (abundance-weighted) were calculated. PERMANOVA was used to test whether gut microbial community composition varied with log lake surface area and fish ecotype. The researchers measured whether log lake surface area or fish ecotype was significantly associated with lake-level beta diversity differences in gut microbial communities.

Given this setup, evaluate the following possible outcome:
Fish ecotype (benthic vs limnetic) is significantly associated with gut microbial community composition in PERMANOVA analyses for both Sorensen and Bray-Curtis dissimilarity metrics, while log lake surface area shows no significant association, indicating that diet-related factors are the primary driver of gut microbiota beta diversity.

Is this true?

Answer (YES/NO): NO